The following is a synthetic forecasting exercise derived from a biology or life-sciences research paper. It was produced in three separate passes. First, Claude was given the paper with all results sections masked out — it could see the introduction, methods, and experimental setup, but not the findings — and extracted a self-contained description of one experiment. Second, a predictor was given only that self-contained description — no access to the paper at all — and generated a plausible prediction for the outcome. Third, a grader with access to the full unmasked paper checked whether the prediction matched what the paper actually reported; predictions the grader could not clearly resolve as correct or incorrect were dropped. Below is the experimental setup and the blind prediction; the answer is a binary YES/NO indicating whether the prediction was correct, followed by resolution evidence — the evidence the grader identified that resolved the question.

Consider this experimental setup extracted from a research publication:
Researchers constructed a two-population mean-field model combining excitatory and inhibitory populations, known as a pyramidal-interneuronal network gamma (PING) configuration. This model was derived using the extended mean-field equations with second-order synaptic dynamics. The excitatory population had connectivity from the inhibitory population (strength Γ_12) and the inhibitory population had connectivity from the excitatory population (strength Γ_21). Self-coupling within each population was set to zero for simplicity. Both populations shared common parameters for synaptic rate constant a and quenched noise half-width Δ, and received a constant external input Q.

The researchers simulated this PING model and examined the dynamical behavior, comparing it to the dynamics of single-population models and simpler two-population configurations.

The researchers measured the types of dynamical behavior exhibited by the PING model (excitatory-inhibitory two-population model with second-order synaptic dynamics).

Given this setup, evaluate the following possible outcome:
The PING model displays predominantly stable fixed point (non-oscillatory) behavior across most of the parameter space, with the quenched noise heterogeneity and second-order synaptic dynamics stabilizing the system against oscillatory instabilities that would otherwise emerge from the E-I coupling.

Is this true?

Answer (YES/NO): NO